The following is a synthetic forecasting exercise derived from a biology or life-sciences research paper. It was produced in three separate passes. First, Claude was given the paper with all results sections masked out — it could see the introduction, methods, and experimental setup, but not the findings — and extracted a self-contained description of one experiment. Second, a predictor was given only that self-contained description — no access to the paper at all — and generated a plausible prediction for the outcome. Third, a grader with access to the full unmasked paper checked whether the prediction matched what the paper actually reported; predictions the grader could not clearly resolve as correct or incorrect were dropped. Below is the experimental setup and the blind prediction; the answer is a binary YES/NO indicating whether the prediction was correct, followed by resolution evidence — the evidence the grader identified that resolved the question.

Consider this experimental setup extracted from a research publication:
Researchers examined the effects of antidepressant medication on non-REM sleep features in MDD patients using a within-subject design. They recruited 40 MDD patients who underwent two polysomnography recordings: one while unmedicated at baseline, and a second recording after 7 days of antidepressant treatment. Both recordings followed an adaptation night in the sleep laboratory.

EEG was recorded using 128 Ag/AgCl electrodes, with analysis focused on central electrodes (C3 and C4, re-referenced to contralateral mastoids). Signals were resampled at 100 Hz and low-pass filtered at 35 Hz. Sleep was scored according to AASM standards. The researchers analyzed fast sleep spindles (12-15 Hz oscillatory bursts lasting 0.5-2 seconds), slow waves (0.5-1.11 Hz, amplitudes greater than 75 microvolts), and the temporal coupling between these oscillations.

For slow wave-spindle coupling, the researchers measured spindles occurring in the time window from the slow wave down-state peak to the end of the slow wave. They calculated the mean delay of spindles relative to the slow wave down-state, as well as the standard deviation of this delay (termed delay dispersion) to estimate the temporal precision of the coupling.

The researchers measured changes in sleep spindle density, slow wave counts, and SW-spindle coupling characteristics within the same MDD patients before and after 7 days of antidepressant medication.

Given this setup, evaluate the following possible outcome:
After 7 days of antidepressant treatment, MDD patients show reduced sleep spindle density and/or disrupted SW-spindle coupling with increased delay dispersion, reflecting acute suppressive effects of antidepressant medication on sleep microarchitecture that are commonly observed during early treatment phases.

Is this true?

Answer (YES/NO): YES